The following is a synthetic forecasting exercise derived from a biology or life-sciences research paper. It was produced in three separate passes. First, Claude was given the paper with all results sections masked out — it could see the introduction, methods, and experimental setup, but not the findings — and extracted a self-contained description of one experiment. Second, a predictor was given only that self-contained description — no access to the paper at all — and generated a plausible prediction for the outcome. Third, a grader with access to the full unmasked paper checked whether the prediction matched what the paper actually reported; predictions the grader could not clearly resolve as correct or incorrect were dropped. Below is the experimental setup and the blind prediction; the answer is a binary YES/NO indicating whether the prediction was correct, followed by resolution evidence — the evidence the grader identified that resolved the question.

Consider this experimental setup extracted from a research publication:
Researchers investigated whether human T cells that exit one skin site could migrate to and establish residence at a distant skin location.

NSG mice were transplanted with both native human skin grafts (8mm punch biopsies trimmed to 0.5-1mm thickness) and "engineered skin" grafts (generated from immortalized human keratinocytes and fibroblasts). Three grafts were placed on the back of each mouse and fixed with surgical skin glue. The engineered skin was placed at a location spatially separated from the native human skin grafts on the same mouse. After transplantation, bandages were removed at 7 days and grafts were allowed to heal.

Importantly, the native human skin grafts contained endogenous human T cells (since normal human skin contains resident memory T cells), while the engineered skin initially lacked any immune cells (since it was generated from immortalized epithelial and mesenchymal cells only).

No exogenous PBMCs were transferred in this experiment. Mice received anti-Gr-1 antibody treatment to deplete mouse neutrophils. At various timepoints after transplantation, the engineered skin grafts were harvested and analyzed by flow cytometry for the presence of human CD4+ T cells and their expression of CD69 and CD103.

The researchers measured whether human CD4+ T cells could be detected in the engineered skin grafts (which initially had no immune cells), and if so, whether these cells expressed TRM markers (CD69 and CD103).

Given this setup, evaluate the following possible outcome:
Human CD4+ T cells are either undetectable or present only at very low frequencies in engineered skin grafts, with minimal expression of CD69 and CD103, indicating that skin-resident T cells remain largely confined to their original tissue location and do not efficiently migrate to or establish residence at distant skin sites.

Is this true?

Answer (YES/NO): NO